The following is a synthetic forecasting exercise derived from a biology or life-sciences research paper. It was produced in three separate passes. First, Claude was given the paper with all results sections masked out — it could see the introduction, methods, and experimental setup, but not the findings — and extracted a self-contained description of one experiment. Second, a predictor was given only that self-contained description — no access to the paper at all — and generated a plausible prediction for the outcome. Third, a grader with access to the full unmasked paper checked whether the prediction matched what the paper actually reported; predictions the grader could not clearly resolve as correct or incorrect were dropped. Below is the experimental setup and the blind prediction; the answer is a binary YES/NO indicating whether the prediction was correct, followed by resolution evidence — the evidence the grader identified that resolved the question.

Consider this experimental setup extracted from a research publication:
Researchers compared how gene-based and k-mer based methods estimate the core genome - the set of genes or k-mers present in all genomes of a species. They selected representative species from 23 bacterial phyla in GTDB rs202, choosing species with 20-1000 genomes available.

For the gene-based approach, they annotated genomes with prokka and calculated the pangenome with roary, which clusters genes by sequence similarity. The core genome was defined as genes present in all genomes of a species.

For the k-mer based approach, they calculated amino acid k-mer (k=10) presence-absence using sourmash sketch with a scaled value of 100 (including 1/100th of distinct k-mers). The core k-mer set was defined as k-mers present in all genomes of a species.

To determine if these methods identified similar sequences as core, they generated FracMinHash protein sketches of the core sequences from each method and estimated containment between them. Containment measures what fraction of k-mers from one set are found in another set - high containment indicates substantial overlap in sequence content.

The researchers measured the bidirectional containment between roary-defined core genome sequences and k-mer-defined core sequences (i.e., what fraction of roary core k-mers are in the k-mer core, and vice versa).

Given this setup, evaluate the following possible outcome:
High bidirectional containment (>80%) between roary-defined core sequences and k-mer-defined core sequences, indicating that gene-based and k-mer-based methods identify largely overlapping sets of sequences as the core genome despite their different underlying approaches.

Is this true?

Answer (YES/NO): NO